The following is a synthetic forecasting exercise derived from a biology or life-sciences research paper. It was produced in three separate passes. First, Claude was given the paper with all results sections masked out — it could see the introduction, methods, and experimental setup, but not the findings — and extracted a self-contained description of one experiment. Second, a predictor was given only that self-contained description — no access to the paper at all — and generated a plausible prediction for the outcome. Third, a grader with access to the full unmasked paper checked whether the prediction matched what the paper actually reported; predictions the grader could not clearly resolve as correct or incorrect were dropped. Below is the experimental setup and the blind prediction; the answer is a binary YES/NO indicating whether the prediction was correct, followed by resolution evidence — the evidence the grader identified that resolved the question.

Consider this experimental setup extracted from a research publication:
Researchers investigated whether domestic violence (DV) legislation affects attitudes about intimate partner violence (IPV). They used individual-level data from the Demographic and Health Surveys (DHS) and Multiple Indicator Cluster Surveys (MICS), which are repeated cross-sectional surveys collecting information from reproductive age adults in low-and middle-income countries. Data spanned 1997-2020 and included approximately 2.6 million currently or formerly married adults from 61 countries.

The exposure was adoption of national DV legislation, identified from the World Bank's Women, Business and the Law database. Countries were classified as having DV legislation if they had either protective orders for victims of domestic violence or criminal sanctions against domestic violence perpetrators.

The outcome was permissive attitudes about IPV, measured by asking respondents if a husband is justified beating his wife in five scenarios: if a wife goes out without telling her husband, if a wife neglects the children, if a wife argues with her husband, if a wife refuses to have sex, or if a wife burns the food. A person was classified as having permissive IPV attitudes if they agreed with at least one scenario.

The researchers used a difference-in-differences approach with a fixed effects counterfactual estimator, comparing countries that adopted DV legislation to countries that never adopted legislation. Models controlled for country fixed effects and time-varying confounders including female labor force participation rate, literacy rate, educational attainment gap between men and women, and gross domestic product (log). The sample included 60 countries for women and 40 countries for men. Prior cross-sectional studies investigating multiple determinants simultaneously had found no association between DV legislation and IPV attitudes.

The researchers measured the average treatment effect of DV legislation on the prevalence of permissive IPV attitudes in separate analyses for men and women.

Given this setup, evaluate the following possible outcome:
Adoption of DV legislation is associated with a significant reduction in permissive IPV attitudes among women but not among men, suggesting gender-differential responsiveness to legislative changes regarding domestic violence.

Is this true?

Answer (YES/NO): NO